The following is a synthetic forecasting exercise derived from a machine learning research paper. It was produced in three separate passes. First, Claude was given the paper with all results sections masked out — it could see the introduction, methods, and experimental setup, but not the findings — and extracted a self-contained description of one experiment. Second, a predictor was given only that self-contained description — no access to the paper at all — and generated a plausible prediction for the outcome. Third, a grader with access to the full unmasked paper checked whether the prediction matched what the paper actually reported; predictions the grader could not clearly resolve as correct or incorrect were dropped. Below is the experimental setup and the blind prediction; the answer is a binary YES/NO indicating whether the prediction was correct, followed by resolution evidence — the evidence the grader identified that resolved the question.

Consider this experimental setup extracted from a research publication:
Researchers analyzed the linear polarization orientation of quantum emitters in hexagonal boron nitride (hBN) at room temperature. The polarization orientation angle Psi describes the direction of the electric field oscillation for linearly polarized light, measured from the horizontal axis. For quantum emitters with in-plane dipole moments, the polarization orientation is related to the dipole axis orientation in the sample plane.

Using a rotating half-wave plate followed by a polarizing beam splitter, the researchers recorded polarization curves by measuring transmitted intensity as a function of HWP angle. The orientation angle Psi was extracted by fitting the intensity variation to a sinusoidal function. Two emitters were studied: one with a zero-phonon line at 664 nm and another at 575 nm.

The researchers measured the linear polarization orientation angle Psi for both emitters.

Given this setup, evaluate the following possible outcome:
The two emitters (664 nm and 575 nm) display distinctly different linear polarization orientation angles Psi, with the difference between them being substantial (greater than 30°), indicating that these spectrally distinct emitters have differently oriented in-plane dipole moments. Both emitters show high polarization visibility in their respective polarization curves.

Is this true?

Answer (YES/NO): NO